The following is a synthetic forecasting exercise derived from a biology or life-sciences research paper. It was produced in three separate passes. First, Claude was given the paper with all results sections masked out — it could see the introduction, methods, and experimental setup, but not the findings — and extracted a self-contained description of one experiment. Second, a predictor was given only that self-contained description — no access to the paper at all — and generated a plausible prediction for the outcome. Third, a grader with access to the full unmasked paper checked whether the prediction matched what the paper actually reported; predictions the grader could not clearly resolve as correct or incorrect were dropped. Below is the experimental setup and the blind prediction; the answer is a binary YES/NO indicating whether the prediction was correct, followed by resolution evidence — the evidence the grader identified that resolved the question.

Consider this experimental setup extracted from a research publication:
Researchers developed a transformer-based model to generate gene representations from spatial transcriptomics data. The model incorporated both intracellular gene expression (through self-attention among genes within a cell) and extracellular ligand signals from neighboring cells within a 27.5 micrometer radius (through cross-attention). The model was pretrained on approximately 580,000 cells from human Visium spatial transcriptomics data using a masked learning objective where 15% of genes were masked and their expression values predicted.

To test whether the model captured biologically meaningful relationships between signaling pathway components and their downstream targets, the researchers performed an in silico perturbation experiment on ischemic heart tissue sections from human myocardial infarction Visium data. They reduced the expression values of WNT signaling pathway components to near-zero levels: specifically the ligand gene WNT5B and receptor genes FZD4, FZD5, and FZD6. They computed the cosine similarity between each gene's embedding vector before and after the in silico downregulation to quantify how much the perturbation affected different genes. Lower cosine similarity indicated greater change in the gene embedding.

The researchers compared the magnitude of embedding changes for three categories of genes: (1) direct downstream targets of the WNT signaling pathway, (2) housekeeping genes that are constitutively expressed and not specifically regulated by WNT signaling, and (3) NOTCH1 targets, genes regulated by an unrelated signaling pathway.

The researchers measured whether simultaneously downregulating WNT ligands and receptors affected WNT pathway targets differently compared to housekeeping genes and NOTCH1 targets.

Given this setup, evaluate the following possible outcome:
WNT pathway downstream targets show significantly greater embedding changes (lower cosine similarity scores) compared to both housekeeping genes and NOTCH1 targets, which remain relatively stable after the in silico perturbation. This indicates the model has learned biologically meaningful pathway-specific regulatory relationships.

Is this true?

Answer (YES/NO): YES